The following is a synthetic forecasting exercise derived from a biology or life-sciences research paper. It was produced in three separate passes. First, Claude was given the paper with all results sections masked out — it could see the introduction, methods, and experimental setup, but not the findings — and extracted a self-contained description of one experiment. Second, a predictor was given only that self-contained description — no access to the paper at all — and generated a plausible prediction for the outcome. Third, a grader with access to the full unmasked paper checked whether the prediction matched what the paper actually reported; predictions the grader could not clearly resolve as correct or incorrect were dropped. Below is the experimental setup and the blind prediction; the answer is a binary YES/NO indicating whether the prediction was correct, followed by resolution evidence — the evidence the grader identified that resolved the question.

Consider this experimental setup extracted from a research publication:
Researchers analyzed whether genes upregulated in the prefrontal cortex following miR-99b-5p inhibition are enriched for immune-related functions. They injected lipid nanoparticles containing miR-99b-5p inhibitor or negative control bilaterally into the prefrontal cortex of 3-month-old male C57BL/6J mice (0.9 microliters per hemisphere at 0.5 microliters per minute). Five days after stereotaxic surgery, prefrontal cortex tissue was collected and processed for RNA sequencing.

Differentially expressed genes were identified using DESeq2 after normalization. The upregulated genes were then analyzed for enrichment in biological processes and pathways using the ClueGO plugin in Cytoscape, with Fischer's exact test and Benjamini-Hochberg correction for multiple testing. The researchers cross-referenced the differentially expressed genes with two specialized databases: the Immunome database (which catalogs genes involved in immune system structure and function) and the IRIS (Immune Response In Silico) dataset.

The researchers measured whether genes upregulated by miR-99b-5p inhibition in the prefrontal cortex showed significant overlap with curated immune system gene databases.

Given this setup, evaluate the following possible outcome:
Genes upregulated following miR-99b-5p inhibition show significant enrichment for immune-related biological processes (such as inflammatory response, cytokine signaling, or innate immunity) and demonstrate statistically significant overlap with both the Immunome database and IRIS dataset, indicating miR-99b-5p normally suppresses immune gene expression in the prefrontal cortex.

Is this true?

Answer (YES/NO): YES